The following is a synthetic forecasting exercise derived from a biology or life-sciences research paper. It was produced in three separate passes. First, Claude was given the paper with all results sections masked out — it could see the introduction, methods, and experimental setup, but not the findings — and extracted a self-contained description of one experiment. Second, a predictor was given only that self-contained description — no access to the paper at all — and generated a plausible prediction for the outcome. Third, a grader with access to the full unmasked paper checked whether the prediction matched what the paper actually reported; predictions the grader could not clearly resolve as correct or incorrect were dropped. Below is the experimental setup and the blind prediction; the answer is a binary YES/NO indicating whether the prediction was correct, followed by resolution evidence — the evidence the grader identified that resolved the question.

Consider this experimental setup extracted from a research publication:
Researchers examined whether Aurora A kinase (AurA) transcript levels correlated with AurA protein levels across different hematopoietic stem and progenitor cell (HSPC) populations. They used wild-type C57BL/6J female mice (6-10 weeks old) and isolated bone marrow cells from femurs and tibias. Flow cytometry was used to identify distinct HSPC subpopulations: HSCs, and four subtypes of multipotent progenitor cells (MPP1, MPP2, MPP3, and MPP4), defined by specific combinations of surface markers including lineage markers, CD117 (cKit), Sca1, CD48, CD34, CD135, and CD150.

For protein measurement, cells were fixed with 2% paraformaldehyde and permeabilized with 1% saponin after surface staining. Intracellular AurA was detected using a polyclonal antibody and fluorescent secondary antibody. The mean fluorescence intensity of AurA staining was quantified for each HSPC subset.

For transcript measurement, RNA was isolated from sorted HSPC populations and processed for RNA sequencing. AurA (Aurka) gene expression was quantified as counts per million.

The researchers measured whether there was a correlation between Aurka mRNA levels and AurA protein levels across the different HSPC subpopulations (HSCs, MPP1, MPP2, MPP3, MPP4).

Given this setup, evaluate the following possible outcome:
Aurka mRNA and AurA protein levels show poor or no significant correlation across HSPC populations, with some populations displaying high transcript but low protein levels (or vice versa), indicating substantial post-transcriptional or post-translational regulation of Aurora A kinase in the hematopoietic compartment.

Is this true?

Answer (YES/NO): YES